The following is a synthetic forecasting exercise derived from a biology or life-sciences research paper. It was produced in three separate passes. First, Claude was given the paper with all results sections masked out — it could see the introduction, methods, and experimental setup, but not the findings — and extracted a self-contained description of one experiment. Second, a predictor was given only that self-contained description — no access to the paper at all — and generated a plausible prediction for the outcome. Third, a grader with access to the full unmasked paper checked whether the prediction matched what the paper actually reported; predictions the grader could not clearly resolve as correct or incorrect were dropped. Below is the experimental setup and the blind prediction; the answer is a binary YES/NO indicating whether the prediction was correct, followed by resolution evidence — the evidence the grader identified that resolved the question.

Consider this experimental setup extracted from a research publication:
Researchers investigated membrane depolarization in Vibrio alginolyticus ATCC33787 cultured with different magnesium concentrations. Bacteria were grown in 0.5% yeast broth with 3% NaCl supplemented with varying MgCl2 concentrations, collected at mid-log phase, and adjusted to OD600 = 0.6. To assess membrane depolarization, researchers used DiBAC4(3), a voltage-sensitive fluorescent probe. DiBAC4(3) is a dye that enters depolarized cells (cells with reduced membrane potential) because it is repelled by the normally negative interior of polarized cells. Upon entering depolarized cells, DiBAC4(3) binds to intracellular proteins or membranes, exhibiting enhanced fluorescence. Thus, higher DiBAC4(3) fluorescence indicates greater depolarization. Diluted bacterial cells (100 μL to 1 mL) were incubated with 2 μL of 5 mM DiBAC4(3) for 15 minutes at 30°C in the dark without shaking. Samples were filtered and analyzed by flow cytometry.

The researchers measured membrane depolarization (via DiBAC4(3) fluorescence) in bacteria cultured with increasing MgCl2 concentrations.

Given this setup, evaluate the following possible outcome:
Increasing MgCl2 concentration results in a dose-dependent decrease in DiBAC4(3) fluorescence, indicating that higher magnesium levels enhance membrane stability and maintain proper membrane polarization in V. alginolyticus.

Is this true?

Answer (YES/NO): NO